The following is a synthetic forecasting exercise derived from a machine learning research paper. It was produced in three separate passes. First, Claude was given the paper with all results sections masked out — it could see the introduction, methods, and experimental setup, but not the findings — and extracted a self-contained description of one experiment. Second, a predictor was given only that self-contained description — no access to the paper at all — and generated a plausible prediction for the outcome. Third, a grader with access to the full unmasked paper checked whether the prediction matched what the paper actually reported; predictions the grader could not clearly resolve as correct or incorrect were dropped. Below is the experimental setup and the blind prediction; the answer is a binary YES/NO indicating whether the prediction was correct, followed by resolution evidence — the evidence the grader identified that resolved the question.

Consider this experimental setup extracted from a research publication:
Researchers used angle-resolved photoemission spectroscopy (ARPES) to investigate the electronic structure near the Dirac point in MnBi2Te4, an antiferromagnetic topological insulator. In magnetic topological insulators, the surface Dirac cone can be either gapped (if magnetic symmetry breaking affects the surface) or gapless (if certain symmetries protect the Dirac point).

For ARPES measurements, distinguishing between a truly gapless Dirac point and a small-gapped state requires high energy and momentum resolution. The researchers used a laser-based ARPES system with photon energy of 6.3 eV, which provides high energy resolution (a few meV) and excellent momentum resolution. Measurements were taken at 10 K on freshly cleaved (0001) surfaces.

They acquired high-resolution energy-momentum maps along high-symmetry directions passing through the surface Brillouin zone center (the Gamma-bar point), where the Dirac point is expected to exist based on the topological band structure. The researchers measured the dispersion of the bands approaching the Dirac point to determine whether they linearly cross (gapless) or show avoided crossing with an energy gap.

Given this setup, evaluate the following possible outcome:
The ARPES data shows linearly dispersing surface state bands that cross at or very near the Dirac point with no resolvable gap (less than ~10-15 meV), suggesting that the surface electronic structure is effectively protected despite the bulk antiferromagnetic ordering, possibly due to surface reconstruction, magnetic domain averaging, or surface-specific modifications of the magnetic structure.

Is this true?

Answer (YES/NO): YES